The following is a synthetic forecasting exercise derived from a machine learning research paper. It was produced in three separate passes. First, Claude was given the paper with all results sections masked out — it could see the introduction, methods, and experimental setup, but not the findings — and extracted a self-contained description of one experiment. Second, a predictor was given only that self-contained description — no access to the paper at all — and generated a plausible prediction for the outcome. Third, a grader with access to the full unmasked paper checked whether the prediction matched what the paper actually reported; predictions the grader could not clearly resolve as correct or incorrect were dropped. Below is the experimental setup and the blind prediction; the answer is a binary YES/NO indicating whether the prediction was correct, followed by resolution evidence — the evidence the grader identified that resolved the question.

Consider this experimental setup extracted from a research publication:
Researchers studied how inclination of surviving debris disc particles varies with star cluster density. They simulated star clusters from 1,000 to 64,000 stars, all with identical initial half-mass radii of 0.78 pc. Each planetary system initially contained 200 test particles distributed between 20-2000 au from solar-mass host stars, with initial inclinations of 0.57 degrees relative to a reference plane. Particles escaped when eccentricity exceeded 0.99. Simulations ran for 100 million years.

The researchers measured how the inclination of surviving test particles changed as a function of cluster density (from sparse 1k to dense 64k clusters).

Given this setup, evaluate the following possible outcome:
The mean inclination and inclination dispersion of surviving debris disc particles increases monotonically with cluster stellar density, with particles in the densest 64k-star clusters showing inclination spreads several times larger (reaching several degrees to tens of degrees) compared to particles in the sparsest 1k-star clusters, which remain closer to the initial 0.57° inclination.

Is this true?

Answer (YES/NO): NO